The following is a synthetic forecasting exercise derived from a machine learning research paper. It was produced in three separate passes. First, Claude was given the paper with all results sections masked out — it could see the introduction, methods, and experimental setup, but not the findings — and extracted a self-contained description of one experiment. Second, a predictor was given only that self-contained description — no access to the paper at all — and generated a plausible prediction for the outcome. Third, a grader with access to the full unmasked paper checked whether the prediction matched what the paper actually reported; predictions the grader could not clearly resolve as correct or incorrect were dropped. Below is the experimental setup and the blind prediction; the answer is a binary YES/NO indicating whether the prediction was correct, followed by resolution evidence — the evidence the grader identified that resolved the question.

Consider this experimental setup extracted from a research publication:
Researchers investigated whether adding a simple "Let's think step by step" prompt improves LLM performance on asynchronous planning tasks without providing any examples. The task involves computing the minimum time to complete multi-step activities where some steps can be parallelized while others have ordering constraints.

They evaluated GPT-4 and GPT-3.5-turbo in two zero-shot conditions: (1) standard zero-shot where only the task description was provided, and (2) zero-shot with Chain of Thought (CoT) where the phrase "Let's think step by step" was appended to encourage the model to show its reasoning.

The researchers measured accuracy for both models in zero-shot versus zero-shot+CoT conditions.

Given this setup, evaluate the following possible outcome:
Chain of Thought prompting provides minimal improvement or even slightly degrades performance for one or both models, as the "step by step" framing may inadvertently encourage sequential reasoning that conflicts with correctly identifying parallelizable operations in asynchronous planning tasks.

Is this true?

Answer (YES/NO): YES